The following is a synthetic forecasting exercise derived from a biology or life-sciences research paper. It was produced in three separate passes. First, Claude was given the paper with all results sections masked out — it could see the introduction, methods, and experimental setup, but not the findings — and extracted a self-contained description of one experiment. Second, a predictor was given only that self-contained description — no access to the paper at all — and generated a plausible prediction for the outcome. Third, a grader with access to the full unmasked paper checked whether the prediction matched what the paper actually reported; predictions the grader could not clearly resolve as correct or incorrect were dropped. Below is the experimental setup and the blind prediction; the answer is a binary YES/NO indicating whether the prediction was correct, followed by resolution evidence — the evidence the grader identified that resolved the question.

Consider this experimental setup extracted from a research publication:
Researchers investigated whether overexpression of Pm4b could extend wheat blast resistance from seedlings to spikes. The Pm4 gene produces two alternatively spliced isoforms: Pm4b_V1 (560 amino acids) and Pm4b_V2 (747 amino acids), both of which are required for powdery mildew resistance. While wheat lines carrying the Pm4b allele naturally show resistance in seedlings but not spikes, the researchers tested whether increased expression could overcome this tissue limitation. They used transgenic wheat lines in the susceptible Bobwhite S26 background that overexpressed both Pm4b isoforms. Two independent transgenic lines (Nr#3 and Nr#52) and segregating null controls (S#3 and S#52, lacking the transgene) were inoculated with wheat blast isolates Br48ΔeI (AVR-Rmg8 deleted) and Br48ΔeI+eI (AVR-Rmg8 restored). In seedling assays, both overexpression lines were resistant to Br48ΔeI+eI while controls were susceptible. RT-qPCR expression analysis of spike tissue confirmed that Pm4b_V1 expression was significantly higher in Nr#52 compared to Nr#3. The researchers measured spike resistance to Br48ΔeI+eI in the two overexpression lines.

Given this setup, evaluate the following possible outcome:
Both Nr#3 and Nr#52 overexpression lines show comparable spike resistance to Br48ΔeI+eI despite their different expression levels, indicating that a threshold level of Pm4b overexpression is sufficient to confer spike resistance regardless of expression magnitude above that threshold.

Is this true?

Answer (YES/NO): NO